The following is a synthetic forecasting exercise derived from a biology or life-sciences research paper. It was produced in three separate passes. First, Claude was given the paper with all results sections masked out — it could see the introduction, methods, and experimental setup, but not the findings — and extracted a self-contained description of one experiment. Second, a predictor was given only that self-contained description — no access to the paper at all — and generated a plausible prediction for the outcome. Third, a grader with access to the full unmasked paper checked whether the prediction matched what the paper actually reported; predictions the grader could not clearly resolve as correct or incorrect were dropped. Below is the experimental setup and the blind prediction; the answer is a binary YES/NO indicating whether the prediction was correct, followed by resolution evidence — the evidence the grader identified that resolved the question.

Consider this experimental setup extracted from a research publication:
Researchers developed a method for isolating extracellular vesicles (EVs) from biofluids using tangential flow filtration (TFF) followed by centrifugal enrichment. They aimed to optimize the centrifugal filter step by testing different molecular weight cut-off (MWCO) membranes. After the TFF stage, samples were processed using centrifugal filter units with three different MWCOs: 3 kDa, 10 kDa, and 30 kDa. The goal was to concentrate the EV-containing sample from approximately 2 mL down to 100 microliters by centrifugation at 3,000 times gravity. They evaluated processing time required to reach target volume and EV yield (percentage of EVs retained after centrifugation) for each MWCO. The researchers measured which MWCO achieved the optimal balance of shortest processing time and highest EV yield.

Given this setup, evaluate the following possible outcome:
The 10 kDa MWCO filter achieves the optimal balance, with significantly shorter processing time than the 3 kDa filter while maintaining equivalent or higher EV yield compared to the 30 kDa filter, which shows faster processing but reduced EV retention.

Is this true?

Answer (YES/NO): YES